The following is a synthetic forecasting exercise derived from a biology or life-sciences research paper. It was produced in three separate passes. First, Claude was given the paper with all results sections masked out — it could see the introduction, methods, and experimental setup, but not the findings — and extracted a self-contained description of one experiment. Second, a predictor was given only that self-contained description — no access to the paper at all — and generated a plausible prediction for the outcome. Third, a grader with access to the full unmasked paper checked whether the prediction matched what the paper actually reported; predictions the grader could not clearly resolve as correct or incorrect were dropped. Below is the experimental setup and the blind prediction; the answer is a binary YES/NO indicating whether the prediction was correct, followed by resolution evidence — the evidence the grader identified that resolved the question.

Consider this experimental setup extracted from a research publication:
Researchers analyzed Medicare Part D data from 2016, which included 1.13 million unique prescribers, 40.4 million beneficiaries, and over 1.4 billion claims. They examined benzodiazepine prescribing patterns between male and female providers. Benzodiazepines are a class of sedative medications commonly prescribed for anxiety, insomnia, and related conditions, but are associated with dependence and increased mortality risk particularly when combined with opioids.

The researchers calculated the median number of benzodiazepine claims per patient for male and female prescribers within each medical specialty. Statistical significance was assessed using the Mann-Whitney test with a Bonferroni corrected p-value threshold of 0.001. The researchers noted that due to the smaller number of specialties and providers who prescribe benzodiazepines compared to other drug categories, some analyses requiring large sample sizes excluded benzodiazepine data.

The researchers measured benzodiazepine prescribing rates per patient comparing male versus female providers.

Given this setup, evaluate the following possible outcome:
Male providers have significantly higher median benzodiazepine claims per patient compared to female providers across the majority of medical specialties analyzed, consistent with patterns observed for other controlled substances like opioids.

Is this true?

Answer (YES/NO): NO